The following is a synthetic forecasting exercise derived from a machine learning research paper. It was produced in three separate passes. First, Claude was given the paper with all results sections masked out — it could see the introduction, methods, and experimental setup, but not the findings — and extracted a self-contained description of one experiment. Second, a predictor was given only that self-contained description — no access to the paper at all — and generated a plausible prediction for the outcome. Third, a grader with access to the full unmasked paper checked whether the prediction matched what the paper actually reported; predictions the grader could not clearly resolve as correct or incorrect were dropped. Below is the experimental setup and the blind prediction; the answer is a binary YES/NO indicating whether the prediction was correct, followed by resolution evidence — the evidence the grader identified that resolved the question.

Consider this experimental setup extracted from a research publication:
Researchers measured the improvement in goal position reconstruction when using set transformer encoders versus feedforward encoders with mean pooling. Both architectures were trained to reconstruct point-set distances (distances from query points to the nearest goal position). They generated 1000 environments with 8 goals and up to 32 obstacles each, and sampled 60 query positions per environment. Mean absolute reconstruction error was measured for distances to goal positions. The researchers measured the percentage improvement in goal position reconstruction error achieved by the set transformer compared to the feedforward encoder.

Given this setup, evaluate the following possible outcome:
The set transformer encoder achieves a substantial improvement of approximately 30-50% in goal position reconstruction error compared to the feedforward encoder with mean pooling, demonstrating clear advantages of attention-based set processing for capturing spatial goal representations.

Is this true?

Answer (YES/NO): YES